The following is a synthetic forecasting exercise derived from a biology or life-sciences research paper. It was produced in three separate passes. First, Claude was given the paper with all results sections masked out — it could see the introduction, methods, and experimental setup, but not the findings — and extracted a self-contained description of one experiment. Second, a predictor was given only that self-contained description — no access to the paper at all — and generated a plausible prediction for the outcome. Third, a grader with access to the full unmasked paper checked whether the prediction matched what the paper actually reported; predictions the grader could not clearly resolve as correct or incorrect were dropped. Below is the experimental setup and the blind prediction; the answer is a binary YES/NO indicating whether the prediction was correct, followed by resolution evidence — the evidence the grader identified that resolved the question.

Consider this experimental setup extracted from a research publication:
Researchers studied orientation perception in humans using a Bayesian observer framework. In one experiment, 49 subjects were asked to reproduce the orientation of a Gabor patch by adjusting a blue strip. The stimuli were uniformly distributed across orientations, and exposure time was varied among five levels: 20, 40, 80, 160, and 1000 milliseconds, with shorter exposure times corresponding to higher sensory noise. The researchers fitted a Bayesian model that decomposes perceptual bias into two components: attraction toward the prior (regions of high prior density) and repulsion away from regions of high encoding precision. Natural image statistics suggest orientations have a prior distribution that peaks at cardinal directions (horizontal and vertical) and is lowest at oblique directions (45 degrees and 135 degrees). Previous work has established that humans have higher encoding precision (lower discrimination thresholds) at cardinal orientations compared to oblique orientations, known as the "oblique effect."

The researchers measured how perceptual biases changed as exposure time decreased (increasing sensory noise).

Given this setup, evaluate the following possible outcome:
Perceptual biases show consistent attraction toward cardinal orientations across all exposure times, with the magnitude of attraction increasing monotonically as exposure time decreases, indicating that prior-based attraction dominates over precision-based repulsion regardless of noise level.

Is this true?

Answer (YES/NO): NO